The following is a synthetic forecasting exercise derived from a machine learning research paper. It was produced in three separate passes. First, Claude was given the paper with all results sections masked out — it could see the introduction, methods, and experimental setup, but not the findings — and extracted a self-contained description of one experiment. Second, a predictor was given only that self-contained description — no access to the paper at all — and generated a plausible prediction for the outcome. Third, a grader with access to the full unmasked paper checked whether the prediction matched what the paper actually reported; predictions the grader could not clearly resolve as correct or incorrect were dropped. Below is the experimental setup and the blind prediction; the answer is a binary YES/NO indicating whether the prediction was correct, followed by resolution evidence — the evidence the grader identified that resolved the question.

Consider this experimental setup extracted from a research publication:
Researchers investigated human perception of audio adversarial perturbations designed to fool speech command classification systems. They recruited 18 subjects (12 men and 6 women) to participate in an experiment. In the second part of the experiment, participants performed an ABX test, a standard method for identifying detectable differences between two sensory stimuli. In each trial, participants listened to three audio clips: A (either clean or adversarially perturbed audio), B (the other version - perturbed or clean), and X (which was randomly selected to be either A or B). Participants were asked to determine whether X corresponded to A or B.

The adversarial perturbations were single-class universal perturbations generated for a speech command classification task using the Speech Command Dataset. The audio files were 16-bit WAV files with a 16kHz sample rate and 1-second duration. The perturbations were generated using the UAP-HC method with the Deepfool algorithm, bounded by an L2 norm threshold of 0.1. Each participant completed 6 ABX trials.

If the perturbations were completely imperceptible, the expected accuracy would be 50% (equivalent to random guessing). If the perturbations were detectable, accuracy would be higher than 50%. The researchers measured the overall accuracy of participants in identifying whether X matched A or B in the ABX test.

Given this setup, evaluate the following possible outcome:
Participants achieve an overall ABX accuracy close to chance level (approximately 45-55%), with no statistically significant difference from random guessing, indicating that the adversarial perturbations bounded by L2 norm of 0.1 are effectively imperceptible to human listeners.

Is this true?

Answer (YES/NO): NO